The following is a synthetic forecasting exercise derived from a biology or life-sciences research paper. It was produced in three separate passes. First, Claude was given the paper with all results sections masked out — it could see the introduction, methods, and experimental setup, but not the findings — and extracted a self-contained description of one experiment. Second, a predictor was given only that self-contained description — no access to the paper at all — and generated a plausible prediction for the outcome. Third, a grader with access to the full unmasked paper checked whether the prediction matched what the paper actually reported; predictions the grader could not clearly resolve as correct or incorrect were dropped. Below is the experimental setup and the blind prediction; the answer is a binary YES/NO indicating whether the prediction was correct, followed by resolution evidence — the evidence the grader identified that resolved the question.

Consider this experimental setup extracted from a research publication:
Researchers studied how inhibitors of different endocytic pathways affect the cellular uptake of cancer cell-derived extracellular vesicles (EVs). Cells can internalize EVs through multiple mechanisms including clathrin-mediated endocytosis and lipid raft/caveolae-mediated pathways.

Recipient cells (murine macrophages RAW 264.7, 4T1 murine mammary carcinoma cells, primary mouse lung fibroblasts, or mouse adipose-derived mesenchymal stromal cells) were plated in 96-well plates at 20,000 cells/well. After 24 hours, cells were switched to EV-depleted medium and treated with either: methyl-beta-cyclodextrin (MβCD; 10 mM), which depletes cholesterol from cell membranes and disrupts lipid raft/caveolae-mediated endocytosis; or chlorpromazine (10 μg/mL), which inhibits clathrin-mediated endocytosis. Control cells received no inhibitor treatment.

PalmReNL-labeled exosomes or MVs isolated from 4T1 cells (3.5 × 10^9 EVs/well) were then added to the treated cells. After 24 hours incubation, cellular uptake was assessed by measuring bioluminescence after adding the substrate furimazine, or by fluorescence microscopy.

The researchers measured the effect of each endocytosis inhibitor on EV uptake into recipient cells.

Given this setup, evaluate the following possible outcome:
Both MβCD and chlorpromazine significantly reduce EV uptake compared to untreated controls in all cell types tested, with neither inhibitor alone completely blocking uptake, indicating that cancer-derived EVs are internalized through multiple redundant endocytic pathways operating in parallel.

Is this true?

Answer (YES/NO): NO